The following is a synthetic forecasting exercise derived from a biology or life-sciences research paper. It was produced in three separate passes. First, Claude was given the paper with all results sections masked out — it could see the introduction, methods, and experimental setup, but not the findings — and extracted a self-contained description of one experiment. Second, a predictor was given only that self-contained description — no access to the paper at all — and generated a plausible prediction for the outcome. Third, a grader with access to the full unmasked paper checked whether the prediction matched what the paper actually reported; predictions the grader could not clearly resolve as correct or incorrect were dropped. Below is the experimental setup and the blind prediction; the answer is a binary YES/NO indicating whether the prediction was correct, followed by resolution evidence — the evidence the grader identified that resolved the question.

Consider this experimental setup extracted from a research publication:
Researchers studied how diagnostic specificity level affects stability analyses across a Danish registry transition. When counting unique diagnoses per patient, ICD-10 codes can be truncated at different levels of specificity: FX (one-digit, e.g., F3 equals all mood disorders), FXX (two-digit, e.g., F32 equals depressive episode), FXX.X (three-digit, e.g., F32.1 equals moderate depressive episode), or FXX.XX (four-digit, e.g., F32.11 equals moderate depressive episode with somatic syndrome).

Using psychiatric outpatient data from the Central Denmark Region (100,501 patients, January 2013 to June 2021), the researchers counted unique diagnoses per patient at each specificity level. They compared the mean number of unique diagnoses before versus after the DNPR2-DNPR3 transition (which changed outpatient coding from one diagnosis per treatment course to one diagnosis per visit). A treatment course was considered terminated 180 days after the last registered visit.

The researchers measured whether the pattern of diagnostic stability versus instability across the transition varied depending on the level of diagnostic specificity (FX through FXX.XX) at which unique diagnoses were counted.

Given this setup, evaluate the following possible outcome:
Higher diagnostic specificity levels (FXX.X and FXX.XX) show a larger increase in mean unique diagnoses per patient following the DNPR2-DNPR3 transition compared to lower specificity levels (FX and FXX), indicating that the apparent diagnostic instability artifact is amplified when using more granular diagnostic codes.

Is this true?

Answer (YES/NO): NO